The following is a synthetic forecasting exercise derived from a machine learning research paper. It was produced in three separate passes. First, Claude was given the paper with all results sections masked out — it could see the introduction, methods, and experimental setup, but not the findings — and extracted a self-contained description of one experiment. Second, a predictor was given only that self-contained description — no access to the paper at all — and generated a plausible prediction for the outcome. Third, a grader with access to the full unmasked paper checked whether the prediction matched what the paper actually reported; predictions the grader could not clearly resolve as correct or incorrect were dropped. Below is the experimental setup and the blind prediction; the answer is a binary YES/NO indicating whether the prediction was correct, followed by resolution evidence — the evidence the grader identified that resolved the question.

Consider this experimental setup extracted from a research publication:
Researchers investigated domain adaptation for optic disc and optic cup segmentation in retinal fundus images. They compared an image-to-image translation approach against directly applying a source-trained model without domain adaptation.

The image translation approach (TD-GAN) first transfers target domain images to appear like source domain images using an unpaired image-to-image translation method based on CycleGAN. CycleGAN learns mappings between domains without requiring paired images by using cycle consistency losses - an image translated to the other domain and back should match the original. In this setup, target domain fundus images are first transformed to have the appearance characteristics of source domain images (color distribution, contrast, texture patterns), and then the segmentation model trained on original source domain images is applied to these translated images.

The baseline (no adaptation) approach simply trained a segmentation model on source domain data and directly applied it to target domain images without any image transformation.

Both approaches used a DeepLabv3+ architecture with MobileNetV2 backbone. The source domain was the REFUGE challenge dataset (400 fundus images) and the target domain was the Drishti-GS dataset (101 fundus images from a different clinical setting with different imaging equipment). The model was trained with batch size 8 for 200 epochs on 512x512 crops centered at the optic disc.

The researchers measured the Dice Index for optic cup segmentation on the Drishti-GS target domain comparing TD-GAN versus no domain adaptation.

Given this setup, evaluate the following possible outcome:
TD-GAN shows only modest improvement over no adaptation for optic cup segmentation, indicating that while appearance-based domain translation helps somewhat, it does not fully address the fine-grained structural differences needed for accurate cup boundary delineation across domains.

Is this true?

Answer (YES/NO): NO